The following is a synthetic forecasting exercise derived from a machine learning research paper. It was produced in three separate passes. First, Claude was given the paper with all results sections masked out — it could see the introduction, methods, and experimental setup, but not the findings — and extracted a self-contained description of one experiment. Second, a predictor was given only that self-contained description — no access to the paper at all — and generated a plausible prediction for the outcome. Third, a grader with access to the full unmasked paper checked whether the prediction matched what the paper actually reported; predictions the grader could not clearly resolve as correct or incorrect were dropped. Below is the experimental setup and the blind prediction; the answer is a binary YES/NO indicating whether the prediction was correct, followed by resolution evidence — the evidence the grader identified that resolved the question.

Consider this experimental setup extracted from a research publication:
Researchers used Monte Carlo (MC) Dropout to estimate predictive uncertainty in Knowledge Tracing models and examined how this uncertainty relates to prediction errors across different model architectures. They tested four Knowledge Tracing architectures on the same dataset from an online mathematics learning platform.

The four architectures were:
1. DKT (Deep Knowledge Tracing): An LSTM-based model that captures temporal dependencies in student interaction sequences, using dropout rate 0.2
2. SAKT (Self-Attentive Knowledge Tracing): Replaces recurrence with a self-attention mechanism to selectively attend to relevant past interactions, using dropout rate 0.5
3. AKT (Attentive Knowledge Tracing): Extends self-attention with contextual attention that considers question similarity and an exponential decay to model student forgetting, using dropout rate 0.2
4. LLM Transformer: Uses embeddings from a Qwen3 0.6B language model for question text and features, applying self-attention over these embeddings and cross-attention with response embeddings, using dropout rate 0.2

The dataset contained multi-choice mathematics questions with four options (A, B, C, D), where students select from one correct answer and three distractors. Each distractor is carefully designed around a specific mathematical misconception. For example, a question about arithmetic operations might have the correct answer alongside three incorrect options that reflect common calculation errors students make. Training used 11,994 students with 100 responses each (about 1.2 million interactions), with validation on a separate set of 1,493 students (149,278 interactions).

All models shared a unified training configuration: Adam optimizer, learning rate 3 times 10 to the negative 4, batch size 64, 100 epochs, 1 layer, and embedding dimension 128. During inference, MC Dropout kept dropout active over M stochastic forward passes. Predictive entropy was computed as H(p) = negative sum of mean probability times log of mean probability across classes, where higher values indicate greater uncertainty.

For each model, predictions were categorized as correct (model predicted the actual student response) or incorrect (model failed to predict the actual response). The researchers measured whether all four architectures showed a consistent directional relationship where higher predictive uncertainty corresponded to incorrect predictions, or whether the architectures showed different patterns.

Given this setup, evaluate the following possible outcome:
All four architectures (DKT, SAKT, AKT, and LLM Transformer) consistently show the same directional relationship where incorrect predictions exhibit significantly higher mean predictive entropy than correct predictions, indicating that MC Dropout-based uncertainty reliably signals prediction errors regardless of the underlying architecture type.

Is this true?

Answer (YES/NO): YES